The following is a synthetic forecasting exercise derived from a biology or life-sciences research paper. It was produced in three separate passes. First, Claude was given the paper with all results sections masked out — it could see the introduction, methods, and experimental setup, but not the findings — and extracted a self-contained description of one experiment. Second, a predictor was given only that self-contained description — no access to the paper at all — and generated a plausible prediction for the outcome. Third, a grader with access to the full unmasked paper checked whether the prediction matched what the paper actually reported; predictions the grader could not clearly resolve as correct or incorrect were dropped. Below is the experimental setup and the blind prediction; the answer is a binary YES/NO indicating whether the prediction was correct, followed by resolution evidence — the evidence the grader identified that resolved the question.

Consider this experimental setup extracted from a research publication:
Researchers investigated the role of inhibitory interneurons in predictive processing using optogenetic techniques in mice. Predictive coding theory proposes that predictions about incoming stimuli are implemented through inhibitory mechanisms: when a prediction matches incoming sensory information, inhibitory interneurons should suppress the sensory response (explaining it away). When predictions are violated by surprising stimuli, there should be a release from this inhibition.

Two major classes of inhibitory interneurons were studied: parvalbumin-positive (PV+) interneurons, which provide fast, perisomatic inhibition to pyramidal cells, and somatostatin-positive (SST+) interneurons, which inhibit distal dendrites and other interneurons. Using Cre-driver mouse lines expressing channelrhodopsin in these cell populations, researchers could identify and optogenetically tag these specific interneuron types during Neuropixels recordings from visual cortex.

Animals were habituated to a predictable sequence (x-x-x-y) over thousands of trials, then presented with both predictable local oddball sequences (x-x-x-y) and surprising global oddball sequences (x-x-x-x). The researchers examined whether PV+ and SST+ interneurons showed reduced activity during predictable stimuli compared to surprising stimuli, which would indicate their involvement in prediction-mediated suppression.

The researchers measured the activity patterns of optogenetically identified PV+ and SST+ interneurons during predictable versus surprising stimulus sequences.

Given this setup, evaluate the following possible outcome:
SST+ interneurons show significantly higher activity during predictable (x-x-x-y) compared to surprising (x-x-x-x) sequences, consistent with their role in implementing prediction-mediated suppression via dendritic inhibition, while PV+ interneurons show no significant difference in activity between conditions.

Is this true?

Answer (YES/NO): NO